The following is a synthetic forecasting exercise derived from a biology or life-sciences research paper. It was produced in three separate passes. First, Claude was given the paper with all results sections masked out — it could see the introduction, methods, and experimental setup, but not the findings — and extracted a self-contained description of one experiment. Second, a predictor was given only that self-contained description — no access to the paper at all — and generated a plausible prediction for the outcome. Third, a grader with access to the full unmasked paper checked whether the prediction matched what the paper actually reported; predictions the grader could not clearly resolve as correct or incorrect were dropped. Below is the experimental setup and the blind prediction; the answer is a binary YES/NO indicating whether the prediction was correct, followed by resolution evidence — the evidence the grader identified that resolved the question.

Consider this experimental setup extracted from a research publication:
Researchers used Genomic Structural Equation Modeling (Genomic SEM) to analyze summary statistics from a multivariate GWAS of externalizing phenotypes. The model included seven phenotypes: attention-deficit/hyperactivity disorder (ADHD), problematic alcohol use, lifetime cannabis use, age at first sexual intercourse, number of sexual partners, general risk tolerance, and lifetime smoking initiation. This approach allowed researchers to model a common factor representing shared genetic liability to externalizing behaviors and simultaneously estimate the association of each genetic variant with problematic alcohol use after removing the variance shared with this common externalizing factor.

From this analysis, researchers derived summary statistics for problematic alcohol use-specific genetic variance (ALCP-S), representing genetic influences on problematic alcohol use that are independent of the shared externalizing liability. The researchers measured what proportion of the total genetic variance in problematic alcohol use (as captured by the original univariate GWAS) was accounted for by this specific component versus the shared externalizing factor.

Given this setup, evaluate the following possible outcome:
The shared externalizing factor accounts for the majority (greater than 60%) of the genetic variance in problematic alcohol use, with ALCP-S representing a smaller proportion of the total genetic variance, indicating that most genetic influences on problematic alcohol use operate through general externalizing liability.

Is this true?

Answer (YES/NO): NO